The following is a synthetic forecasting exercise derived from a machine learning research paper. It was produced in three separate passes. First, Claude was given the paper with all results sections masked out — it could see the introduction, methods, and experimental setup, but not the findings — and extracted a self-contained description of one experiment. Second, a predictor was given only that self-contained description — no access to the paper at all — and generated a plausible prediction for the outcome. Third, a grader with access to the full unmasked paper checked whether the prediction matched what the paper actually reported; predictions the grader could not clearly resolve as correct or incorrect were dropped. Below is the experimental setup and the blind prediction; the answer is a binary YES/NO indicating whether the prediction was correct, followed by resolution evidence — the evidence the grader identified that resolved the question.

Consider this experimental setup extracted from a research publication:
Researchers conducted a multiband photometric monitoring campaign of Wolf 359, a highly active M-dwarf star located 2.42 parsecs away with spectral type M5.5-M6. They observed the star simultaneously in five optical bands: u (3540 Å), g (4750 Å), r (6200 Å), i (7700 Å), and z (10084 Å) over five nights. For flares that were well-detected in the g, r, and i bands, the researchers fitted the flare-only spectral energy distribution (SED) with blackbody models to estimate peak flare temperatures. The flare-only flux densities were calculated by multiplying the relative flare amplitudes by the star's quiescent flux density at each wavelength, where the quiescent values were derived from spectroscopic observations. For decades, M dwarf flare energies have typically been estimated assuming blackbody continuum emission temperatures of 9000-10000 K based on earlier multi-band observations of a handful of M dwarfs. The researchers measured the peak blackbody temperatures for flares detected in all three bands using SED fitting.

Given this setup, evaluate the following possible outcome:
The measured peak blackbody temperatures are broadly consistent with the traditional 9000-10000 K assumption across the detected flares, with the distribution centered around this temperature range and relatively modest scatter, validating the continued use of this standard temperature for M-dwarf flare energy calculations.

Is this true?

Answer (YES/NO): NO